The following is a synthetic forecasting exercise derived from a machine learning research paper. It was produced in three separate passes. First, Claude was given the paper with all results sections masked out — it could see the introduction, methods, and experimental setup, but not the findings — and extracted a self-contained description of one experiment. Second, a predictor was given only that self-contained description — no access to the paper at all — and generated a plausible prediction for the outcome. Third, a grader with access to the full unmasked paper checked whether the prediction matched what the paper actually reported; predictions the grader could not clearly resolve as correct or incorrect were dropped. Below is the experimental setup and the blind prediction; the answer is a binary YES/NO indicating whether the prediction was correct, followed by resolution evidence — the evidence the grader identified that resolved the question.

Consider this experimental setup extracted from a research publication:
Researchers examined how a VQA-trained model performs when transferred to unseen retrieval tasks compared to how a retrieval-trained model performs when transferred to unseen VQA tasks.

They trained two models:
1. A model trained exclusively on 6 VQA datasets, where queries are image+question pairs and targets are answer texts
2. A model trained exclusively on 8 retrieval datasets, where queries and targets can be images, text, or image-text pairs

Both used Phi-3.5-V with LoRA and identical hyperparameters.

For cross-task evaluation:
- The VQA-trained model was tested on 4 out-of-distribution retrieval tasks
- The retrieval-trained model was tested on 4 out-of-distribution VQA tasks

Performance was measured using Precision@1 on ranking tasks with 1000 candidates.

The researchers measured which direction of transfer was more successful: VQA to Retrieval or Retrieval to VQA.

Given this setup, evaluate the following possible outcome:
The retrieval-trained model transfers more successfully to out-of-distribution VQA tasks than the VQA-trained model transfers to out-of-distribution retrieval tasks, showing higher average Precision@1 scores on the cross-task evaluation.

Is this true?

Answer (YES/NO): YES